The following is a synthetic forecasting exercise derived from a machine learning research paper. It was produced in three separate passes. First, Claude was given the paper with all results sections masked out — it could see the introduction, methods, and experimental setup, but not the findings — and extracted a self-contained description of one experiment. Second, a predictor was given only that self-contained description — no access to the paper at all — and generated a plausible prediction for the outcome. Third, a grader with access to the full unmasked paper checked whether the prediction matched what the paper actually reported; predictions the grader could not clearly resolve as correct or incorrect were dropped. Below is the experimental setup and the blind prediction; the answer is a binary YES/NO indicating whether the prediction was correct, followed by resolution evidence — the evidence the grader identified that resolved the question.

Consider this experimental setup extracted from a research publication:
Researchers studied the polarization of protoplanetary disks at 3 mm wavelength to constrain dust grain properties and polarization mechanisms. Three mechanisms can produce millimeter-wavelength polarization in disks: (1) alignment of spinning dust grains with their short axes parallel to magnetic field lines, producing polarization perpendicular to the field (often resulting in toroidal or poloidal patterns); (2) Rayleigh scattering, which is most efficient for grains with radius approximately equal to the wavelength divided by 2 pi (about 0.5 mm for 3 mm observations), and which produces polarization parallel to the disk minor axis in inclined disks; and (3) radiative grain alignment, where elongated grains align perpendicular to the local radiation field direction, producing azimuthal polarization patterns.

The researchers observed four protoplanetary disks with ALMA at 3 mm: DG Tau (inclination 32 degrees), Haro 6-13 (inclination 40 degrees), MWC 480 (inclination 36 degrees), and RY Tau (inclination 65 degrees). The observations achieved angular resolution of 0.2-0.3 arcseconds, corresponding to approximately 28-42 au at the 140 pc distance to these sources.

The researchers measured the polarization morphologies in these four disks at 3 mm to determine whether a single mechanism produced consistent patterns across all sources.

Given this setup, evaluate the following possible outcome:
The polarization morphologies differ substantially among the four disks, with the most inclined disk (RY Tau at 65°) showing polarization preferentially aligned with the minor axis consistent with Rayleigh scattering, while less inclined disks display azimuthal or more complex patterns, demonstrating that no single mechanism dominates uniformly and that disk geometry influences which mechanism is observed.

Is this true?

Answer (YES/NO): NO